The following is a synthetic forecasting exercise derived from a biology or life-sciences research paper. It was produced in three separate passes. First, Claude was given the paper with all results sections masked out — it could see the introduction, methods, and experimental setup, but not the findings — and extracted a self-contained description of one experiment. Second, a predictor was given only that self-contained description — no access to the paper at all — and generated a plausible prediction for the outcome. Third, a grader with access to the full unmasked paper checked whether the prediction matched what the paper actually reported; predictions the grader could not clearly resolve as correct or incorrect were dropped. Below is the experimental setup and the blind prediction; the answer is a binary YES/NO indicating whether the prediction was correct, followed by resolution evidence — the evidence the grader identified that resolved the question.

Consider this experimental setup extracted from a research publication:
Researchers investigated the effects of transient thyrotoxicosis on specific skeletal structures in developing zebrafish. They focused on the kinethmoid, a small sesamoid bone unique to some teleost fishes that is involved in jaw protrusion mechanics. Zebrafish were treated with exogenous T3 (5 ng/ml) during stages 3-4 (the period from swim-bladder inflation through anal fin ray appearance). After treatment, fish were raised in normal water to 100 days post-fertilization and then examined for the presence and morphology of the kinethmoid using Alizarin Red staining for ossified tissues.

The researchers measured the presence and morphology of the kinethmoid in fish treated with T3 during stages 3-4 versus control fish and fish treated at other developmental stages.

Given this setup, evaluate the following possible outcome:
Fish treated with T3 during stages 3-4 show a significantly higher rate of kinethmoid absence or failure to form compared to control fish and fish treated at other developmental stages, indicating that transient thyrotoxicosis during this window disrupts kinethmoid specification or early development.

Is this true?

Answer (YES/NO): YES